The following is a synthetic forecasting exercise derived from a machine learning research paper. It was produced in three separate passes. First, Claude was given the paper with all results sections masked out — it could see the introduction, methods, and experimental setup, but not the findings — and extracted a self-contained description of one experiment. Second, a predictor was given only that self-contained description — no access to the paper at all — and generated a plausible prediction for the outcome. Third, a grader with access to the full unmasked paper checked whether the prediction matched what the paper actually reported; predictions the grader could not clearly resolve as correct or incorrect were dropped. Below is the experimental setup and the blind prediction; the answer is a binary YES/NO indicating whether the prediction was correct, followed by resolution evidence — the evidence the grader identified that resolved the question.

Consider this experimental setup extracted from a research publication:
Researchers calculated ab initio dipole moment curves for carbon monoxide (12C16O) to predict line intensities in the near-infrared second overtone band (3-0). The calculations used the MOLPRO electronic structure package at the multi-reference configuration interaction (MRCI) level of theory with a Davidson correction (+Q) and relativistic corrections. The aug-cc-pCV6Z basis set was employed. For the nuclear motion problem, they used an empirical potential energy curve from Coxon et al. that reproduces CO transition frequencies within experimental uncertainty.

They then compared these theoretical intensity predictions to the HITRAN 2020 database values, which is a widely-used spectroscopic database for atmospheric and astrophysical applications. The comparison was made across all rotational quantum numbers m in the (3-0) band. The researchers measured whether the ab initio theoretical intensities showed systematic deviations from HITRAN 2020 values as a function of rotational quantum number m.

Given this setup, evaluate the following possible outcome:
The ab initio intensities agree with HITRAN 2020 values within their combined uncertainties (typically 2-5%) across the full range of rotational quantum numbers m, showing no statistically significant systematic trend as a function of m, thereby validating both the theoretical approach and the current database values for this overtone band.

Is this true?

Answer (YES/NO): NO